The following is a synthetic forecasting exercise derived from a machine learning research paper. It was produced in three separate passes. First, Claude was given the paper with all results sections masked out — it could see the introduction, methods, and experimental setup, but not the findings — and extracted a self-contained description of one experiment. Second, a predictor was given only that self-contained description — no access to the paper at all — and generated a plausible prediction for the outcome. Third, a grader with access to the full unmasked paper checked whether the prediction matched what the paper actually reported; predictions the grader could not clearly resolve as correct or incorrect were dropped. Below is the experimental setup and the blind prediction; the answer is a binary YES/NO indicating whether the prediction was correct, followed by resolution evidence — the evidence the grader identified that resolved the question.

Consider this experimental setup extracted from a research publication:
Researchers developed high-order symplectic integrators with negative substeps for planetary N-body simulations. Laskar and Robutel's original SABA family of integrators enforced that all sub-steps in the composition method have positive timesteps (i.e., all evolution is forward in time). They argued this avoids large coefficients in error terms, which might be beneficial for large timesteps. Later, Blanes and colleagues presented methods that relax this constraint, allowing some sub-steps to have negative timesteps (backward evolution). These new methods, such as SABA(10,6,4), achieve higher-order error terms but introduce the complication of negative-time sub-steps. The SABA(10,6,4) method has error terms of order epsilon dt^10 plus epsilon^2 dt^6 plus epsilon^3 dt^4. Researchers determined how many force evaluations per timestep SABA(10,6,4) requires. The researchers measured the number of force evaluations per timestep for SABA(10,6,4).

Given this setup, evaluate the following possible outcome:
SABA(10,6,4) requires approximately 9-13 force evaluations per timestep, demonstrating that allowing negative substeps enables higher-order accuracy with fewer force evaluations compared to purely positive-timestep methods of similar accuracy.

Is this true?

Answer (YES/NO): NO